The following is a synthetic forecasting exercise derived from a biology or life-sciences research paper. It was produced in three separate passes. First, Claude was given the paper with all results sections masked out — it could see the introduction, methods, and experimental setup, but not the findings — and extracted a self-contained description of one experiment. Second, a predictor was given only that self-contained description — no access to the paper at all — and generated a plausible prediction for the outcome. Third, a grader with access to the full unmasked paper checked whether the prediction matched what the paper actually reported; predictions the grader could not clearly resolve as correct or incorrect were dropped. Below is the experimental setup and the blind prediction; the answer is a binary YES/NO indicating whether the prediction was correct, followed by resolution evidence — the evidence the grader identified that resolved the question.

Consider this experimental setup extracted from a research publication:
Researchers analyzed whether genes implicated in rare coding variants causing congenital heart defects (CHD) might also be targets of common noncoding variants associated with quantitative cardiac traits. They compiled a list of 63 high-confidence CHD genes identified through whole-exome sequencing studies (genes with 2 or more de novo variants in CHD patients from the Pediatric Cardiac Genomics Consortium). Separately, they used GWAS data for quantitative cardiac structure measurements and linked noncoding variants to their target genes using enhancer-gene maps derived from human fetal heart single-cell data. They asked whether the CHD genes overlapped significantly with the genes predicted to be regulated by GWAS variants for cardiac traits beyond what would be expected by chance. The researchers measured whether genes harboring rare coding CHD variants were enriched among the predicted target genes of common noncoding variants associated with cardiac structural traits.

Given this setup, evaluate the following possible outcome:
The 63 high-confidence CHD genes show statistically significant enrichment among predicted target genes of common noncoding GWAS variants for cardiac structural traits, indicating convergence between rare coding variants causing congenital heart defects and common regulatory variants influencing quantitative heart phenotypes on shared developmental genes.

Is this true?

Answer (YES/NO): NO